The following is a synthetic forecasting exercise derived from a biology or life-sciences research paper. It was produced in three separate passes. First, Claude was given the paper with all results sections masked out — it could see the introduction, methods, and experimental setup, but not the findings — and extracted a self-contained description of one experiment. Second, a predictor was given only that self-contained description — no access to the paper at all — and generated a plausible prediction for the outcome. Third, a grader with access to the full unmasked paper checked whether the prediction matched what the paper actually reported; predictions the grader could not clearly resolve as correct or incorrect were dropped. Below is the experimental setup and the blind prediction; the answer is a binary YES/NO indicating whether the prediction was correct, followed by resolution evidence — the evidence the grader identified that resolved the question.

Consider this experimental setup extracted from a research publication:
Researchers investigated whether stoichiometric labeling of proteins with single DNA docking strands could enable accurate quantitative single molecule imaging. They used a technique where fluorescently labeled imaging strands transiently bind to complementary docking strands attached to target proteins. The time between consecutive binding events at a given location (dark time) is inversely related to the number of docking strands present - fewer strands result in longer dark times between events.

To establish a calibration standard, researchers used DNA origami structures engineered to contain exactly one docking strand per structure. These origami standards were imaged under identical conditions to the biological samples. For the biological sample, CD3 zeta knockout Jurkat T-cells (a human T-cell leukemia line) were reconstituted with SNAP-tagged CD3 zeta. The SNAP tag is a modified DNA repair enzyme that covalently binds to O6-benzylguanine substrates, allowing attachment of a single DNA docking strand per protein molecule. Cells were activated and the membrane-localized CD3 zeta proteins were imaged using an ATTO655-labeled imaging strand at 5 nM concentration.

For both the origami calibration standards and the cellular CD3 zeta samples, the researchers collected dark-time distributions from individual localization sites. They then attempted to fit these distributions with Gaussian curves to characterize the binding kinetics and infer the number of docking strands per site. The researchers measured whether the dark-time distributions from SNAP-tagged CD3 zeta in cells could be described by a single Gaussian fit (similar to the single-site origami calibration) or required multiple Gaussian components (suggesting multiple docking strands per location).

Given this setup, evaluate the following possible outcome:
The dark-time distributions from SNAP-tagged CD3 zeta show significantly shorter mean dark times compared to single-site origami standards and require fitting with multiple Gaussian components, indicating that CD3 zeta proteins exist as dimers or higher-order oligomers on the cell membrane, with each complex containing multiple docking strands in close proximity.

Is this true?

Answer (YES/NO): NO